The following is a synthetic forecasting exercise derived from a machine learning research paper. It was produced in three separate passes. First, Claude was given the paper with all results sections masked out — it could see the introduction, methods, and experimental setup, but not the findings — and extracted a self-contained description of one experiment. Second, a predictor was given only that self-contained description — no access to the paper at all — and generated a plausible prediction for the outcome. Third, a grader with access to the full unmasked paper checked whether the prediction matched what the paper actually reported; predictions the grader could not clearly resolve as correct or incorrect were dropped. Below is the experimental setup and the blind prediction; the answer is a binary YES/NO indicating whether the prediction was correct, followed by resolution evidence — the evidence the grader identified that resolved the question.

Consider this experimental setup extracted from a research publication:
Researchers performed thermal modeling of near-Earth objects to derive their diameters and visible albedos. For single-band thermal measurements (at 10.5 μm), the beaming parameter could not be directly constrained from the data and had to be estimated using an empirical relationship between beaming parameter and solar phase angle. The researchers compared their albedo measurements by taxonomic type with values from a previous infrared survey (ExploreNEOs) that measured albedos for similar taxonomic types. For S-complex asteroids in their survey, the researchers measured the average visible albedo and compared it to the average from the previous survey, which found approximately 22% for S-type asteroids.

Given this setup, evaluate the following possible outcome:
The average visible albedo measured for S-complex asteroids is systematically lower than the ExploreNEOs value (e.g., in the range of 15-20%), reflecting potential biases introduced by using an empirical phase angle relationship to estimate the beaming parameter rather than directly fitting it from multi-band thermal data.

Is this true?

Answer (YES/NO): NO